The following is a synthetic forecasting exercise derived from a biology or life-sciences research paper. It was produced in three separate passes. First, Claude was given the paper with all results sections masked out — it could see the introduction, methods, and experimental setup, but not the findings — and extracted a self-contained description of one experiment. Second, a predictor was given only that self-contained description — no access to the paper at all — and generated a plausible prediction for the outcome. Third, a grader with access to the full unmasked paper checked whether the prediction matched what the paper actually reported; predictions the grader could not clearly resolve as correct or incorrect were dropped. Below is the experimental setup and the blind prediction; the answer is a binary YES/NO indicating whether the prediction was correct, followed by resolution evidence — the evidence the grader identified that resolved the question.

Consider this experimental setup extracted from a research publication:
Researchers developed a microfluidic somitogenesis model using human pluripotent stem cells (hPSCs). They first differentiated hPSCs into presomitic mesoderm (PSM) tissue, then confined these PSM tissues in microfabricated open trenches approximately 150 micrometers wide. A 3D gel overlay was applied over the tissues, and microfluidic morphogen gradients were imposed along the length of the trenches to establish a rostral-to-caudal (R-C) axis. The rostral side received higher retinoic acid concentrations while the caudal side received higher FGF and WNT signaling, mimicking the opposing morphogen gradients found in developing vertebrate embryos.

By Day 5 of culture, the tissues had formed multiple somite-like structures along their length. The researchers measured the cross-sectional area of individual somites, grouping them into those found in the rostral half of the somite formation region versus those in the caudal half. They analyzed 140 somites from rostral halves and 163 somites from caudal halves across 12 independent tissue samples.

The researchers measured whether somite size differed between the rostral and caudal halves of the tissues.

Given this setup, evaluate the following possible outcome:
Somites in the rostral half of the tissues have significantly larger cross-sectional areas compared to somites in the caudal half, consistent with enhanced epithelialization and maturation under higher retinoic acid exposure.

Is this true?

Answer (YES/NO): YES